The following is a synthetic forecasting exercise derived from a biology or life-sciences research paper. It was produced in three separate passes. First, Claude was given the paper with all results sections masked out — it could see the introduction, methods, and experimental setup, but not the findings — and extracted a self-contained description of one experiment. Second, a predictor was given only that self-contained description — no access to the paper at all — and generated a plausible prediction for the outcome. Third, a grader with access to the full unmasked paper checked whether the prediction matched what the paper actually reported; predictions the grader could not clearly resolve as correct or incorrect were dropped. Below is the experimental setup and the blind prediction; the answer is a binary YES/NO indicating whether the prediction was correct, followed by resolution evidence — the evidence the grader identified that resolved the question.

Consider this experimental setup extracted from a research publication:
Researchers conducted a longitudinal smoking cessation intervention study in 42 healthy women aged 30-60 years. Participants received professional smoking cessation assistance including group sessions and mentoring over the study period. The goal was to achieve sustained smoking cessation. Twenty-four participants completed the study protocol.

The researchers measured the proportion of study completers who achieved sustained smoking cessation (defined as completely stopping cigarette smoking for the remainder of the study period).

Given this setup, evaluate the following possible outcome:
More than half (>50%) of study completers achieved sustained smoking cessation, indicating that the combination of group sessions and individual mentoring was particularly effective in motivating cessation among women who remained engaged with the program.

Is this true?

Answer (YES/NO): YES